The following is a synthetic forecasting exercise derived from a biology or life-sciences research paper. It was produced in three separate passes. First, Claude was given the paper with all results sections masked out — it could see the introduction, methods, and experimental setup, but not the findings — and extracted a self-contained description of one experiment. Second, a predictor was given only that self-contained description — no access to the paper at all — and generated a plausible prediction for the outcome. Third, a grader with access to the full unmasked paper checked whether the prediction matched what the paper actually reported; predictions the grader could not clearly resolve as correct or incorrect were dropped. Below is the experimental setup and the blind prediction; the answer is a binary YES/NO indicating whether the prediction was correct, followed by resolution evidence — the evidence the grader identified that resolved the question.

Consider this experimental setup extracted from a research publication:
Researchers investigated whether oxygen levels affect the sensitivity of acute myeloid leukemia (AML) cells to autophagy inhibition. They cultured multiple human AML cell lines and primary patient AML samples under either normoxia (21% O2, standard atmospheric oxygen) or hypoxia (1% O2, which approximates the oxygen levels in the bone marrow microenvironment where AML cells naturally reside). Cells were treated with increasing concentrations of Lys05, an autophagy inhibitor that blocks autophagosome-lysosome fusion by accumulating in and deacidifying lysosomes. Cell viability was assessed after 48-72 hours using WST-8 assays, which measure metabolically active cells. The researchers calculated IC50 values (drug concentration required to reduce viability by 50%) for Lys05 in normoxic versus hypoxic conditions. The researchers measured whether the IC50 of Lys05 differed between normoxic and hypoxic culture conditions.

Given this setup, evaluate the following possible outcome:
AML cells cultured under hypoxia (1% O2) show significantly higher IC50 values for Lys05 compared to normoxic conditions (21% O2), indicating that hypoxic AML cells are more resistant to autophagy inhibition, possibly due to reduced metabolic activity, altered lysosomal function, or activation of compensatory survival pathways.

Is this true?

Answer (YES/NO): NO